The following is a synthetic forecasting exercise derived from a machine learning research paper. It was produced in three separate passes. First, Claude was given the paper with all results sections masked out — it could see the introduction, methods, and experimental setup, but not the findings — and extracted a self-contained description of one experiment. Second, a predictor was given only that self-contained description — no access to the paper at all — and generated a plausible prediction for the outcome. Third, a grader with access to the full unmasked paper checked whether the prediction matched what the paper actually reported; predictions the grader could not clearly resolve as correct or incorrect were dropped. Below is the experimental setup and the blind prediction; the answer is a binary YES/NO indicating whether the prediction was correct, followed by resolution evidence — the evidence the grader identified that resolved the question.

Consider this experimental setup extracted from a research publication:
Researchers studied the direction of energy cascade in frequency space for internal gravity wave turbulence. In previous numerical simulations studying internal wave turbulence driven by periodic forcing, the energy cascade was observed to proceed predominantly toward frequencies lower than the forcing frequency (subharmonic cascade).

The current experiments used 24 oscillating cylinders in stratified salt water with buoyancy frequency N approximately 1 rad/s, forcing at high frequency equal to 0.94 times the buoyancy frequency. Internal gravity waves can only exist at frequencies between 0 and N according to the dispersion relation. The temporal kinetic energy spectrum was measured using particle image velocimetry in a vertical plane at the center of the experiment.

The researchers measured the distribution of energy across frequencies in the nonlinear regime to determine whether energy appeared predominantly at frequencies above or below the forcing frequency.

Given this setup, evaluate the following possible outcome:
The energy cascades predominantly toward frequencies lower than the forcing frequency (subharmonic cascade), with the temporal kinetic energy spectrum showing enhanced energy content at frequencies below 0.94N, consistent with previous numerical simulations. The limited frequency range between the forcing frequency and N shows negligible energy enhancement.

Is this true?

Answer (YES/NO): YES